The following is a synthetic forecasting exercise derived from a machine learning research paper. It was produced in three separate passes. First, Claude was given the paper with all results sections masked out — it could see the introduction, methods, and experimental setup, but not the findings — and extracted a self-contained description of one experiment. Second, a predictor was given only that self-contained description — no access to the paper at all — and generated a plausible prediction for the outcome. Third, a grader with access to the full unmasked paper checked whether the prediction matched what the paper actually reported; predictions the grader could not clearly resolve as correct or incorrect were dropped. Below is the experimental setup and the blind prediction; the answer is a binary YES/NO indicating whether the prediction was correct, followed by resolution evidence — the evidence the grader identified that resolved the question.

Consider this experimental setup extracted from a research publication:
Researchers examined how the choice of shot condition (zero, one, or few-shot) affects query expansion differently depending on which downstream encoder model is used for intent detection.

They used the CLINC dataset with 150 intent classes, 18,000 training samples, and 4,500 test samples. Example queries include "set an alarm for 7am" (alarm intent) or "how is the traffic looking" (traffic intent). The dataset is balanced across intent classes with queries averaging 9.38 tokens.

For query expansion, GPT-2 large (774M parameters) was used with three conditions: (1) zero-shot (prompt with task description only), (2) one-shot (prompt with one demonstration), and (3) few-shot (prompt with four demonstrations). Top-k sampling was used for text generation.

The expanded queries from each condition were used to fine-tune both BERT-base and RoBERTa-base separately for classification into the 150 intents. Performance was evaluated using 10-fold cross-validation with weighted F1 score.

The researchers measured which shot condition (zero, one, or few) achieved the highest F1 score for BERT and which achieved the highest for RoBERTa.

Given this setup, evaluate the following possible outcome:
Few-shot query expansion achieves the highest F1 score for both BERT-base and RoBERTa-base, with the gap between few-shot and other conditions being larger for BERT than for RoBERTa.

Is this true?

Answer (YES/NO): NO